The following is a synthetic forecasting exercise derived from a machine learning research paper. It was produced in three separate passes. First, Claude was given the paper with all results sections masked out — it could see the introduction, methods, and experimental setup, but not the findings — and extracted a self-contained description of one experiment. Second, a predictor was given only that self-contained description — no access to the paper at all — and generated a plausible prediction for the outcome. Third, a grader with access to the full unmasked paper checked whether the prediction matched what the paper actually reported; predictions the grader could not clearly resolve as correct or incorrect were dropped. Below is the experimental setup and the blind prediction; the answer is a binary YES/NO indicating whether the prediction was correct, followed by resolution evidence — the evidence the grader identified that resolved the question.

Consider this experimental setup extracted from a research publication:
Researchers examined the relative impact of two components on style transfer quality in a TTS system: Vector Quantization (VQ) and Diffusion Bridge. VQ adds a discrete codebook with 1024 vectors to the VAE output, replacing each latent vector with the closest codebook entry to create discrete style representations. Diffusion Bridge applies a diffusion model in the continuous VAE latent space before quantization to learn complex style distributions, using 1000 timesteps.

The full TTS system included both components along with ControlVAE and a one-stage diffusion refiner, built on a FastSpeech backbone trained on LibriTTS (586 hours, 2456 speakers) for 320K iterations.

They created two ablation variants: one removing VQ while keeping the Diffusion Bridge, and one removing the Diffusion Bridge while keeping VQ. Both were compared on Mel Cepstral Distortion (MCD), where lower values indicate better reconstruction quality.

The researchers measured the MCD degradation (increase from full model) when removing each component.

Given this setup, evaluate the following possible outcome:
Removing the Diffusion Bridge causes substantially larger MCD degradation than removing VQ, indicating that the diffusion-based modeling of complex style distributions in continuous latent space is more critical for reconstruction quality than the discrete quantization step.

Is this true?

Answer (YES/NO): NO